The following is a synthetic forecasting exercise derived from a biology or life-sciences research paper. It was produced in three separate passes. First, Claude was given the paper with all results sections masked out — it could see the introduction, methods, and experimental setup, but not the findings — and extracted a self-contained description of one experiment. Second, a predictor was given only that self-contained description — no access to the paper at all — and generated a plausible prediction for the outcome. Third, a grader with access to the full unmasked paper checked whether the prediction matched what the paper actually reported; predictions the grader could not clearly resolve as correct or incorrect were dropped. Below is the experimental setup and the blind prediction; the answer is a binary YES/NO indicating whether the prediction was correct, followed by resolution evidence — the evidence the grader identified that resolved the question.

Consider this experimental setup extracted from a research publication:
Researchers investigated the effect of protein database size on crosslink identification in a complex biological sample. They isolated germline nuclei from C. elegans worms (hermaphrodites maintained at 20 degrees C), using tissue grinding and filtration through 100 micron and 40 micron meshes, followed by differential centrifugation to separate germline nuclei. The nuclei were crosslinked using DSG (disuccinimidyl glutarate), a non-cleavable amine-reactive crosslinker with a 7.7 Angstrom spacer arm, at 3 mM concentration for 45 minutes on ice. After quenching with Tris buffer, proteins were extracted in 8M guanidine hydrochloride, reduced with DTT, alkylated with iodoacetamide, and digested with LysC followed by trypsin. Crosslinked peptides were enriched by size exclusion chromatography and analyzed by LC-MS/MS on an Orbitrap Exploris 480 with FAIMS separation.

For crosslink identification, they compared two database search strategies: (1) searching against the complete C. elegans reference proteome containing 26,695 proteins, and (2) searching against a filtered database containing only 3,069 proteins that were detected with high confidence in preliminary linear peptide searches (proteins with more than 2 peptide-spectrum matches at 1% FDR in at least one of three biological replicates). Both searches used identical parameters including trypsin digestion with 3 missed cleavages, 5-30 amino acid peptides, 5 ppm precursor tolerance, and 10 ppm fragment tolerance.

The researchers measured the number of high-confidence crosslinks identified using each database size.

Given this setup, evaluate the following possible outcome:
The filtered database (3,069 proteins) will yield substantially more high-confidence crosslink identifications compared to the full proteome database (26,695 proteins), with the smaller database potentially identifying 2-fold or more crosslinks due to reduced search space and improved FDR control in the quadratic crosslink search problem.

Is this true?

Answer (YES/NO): NO